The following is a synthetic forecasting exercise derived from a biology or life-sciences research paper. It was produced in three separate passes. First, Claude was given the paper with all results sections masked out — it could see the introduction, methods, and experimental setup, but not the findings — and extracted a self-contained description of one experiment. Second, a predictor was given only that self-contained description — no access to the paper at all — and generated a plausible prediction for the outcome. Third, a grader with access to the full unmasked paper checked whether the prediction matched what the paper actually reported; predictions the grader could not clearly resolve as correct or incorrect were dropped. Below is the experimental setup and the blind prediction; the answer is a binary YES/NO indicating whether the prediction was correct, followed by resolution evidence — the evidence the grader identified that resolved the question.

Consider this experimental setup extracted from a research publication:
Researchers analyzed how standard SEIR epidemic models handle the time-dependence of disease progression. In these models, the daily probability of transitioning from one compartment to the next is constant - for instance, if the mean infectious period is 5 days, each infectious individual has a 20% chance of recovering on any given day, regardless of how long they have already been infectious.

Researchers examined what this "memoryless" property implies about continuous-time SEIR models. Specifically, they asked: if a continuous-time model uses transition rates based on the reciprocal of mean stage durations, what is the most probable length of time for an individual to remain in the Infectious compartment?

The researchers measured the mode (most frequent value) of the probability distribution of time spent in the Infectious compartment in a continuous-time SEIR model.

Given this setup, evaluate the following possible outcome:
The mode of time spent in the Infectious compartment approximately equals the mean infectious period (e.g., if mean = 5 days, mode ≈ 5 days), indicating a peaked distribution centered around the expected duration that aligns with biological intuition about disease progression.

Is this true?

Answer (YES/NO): NO